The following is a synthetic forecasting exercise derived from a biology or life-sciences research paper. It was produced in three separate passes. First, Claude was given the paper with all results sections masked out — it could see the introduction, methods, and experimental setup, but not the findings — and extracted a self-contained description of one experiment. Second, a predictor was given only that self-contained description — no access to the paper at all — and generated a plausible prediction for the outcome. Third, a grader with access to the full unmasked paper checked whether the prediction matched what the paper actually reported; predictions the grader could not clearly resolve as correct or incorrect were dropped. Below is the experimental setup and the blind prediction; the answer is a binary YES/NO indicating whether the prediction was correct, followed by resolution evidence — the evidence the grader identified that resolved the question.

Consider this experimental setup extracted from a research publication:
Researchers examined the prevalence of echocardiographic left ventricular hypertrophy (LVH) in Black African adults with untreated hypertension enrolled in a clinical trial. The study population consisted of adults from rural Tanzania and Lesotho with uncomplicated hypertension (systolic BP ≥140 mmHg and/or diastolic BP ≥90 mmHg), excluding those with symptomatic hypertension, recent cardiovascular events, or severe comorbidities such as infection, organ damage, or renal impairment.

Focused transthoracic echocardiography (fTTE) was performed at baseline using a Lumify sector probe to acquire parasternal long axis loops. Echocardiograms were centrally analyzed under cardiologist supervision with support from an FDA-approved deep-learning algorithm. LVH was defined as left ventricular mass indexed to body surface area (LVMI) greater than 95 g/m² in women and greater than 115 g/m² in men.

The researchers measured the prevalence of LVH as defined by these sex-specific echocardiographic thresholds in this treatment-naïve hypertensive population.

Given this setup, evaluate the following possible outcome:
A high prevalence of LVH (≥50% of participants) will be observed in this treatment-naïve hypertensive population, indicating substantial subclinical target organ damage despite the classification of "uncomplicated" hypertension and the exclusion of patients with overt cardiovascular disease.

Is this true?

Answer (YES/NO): NO